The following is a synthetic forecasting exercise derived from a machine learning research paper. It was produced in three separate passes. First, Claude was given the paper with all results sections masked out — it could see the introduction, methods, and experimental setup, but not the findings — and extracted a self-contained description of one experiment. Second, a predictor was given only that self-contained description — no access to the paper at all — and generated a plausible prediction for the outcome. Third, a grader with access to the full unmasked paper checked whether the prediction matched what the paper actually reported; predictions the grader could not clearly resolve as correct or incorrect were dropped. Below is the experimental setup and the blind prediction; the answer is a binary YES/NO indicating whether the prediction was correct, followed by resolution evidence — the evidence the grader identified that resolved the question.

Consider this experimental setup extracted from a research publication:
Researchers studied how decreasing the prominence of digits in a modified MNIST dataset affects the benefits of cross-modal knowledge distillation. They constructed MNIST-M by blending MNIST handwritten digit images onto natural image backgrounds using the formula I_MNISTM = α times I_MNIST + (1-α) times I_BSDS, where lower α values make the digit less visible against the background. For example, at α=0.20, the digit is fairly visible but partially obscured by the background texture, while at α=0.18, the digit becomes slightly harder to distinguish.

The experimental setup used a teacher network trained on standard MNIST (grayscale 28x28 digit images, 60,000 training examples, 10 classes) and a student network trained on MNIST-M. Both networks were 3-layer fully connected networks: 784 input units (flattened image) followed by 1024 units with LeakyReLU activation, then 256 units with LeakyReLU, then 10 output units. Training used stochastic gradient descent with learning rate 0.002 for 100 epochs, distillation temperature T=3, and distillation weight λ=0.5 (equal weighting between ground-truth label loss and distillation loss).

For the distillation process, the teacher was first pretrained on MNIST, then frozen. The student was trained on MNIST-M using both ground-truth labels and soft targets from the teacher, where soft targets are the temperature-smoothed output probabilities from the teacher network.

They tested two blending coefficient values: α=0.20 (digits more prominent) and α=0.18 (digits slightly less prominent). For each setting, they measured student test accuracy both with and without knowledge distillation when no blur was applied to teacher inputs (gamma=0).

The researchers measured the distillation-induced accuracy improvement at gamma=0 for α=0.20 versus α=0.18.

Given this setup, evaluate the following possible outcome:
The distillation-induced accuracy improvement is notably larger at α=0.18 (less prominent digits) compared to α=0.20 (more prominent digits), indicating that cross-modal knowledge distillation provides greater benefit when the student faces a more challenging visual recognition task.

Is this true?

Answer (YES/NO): NO